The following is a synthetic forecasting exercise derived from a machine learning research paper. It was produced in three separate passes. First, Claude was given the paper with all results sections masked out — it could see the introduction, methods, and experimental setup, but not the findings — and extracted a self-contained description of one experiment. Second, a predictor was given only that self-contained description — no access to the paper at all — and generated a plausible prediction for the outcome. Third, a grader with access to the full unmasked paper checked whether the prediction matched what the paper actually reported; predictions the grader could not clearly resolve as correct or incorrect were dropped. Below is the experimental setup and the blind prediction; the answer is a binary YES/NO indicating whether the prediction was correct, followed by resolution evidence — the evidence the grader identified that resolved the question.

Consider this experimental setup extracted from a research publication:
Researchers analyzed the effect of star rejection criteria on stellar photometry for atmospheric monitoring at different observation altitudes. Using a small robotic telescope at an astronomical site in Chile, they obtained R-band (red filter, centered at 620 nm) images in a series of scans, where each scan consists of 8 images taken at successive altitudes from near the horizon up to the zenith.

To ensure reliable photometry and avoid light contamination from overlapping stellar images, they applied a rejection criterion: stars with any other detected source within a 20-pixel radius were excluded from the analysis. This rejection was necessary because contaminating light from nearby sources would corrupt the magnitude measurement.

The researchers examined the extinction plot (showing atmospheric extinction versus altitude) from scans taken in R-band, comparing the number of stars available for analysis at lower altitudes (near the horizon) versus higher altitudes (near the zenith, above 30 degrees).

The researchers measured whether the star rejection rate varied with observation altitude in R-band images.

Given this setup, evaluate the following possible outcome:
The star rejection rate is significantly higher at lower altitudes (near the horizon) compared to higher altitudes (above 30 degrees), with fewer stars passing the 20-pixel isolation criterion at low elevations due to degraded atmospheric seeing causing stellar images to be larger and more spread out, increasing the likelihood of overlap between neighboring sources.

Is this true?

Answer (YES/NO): NO